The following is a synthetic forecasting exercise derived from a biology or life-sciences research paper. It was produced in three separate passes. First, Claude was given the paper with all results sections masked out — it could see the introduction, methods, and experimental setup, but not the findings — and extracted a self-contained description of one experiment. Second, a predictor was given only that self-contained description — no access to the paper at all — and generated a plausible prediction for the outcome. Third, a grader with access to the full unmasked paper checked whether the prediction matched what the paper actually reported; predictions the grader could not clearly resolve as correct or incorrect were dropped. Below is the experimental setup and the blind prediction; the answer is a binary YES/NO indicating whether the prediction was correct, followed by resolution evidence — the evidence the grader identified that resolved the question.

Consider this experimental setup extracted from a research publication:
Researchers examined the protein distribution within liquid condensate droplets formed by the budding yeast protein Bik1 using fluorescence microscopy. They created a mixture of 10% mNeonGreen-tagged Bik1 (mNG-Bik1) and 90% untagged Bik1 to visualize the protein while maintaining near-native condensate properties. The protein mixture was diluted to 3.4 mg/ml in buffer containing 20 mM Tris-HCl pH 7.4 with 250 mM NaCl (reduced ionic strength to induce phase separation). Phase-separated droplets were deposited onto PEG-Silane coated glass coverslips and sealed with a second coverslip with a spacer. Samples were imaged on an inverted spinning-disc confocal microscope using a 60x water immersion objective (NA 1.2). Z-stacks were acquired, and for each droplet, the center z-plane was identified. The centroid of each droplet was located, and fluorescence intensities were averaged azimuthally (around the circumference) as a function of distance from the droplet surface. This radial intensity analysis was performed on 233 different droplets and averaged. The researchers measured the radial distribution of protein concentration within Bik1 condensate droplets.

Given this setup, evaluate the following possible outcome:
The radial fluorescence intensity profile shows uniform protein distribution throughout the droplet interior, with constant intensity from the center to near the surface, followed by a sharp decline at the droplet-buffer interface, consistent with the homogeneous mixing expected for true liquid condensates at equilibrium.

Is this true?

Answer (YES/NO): YES